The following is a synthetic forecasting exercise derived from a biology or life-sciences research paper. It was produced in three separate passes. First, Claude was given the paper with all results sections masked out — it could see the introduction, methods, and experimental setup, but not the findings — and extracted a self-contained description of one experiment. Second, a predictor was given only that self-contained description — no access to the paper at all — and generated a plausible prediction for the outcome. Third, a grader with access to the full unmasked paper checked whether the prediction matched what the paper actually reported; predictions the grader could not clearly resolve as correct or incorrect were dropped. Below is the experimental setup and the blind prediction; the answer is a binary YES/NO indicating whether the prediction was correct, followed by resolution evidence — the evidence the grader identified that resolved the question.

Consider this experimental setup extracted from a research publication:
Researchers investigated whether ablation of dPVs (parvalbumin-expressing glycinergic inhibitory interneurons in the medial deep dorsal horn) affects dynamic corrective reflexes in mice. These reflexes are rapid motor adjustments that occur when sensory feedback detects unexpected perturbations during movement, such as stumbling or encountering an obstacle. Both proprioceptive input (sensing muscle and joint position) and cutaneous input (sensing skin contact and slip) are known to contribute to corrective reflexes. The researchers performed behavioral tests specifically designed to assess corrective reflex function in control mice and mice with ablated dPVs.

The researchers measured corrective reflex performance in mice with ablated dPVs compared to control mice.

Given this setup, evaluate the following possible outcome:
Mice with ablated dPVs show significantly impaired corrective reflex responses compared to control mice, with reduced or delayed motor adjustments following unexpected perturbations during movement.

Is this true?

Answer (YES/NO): NO